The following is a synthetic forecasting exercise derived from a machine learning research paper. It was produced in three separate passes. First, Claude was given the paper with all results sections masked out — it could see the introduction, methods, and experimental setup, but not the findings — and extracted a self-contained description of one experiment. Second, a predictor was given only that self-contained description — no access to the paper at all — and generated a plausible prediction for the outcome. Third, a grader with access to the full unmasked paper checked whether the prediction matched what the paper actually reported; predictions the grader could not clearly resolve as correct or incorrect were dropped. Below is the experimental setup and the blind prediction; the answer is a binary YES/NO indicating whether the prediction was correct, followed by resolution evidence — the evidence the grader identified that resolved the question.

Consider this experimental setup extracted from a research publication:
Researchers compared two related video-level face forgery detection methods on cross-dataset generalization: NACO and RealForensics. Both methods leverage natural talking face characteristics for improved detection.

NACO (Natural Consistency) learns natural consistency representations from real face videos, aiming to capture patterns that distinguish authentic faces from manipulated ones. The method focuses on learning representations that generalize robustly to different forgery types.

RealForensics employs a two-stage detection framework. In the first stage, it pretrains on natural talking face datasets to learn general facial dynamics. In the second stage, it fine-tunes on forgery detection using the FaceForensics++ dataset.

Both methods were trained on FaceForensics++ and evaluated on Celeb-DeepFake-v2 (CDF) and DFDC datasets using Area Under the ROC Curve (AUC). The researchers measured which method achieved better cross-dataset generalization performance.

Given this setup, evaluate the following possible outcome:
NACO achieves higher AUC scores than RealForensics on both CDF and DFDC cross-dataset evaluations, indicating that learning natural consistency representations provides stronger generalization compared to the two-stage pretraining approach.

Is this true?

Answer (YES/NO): YES